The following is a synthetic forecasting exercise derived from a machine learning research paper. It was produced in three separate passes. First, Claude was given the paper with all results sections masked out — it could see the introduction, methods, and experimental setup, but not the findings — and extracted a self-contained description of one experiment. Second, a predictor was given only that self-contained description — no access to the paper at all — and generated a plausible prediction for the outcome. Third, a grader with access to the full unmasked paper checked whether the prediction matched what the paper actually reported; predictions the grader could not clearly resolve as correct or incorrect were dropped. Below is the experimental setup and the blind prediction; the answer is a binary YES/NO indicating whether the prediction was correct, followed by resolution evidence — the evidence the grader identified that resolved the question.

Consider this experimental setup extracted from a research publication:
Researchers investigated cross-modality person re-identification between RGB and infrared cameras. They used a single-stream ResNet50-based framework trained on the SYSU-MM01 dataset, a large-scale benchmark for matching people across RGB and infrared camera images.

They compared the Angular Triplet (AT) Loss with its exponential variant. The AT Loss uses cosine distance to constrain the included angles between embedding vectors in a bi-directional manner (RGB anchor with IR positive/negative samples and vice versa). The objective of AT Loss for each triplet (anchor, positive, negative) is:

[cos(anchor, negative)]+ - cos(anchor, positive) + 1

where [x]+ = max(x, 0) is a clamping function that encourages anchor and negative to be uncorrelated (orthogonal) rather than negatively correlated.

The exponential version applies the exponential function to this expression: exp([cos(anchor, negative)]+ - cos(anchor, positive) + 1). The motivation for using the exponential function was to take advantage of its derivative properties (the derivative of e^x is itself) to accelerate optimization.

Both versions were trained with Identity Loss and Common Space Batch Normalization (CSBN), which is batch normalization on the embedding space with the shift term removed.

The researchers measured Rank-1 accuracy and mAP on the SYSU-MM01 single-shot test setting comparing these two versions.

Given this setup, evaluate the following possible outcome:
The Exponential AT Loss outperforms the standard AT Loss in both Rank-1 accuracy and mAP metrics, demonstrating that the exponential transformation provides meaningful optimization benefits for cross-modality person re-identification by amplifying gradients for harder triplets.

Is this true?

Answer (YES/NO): YES